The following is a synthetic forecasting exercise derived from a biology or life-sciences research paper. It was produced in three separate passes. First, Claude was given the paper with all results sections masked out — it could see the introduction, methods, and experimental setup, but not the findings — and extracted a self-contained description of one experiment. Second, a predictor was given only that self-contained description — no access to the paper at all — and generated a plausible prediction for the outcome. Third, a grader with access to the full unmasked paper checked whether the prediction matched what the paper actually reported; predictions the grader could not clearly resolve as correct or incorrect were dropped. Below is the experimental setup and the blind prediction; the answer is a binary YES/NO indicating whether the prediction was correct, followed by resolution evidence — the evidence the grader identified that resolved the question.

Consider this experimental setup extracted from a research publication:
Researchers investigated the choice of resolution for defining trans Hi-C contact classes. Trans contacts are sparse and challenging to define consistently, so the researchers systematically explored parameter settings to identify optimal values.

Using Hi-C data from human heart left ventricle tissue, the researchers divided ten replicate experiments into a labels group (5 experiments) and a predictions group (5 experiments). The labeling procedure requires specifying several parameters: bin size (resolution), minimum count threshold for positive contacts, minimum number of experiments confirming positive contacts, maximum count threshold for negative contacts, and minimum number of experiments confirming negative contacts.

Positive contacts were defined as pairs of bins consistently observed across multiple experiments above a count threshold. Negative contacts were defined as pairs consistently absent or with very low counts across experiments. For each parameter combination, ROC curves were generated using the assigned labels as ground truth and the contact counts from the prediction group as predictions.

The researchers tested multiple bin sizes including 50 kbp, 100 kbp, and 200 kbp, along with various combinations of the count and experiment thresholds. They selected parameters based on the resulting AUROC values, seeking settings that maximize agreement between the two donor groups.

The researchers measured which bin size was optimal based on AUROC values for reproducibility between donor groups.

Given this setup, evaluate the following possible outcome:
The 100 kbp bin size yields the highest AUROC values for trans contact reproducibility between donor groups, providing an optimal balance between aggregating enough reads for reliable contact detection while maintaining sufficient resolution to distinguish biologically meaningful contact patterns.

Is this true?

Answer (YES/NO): YES